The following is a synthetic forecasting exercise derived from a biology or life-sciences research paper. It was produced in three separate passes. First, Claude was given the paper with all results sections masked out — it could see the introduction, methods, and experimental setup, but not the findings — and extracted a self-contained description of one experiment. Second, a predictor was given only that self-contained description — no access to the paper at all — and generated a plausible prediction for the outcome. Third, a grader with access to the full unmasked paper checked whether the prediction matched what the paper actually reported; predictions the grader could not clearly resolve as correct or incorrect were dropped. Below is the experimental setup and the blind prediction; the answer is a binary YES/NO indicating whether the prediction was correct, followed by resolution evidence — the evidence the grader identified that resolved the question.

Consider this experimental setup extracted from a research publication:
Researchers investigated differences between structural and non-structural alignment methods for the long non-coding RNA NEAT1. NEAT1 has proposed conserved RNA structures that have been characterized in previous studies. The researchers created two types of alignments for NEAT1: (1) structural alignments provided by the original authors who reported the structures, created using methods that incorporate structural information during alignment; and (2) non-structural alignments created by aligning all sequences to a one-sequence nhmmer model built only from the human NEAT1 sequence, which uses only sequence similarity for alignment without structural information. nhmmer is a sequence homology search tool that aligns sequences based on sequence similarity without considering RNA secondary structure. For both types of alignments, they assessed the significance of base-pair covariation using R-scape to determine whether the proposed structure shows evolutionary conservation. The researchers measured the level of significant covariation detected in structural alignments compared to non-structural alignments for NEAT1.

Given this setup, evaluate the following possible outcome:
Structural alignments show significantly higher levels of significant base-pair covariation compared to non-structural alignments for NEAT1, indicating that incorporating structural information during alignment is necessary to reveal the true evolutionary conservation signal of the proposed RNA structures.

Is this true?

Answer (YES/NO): NO